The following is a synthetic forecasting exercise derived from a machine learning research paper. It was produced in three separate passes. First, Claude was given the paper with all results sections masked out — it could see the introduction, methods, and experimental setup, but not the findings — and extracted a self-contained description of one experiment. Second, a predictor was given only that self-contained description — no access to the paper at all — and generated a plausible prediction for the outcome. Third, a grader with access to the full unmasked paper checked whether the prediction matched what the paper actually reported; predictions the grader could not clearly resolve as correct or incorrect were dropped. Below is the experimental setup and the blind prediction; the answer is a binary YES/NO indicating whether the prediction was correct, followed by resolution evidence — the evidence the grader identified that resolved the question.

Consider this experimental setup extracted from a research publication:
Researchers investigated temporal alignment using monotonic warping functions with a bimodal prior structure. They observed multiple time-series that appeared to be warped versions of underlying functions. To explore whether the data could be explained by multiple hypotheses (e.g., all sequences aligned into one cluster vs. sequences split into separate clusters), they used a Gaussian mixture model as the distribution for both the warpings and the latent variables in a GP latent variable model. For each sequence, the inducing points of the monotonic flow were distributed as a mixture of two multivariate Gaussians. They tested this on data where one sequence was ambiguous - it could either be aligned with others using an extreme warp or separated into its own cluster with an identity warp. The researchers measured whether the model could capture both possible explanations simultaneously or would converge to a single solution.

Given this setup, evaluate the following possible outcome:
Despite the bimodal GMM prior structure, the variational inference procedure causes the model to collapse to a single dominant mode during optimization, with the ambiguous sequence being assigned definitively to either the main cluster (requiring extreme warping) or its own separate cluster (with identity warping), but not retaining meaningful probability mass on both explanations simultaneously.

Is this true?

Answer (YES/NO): NO